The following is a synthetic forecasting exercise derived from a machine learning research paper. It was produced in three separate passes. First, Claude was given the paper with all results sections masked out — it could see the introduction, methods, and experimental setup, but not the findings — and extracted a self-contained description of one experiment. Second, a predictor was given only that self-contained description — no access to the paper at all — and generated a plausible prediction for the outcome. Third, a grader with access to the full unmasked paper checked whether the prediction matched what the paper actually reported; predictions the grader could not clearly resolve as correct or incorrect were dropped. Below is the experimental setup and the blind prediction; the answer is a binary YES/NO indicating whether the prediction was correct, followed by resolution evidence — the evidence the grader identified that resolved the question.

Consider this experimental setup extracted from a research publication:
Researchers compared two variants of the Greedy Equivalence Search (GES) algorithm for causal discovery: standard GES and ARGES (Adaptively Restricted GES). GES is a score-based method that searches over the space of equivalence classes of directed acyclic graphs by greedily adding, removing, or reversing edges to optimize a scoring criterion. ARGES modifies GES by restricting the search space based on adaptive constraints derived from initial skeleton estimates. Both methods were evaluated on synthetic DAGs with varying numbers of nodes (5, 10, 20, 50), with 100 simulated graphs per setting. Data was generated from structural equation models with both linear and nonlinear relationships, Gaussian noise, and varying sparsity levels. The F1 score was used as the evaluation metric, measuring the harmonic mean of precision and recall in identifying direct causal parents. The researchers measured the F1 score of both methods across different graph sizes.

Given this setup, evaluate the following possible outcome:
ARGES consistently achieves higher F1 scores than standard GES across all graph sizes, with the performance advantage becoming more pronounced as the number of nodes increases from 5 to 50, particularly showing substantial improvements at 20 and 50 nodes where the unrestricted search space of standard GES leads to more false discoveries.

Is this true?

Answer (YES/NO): NO